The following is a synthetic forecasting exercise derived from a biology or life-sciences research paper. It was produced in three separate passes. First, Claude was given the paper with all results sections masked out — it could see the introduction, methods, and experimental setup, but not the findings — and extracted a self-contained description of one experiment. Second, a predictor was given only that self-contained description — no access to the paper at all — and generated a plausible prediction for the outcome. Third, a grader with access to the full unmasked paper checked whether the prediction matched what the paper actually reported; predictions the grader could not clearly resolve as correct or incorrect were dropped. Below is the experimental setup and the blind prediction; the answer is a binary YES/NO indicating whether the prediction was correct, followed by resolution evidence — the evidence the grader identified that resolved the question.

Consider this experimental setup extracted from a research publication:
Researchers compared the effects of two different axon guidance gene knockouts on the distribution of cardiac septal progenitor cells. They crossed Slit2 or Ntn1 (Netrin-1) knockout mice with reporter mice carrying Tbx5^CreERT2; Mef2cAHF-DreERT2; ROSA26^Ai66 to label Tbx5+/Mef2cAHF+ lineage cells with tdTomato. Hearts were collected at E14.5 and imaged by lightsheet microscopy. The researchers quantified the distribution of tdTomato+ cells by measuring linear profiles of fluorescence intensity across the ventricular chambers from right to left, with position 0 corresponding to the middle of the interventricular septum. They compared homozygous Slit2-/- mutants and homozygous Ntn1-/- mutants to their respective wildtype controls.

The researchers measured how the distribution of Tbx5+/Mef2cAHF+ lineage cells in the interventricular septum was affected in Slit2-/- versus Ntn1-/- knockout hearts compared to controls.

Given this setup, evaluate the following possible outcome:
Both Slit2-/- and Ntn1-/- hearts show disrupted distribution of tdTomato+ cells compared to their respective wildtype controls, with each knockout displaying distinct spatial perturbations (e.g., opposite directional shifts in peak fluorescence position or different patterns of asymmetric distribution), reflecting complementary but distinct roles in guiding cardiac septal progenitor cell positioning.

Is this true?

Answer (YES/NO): YES